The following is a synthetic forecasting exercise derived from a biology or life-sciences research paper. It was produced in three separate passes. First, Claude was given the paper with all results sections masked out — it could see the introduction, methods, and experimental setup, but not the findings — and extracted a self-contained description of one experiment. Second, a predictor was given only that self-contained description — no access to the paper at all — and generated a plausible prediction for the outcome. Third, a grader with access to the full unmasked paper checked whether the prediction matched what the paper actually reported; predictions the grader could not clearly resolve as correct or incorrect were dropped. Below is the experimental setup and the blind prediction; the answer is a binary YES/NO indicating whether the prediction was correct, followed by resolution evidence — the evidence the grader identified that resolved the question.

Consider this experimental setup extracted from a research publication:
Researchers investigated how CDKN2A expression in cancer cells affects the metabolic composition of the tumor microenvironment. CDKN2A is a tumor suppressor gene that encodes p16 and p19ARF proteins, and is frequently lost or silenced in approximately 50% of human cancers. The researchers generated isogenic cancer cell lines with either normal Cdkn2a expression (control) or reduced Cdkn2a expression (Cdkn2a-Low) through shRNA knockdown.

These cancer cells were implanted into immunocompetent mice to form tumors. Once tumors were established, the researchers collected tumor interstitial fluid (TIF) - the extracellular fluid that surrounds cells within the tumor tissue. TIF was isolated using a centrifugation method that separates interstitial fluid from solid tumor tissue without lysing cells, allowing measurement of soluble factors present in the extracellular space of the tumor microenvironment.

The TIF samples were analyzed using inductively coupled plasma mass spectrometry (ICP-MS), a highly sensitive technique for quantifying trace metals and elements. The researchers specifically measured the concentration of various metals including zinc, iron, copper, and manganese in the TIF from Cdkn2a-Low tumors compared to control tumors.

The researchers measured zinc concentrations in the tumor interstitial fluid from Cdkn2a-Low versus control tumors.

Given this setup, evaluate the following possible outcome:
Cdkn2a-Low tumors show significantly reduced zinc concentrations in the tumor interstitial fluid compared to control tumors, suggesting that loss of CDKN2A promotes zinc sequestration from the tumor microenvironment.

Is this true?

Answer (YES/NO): YES